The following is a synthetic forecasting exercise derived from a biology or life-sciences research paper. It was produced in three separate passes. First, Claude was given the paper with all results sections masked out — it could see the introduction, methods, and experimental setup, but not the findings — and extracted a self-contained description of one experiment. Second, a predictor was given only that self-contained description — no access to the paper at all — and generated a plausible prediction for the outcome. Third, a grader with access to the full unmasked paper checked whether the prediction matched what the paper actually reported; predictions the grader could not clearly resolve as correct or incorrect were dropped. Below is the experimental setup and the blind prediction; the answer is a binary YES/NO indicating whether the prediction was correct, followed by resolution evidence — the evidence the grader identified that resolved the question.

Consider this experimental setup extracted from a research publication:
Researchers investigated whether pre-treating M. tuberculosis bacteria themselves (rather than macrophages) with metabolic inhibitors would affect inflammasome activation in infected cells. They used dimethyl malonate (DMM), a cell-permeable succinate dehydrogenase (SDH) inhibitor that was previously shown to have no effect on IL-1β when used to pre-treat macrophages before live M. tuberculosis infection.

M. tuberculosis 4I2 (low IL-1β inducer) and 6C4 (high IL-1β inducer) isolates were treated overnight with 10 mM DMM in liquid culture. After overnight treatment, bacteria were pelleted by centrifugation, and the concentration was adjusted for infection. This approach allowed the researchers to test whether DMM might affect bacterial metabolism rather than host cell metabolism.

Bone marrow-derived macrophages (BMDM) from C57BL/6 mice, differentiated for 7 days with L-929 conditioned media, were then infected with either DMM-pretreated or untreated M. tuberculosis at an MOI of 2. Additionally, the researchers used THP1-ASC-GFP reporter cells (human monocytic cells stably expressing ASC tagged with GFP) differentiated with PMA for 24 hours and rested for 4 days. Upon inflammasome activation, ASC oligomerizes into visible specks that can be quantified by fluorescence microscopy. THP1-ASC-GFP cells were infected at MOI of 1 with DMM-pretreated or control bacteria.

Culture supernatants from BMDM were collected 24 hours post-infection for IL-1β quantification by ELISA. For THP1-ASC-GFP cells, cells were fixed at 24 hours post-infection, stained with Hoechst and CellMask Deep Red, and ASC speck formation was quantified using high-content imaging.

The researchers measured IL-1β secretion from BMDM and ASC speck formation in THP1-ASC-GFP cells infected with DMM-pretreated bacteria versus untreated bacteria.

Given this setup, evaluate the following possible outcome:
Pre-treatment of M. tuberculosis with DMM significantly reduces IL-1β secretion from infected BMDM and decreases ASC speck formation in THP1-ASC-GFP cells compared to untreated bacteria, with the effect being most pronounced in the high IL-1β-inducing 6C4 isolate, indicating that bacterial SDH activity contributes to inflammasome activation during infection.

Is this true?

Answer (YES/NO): NO